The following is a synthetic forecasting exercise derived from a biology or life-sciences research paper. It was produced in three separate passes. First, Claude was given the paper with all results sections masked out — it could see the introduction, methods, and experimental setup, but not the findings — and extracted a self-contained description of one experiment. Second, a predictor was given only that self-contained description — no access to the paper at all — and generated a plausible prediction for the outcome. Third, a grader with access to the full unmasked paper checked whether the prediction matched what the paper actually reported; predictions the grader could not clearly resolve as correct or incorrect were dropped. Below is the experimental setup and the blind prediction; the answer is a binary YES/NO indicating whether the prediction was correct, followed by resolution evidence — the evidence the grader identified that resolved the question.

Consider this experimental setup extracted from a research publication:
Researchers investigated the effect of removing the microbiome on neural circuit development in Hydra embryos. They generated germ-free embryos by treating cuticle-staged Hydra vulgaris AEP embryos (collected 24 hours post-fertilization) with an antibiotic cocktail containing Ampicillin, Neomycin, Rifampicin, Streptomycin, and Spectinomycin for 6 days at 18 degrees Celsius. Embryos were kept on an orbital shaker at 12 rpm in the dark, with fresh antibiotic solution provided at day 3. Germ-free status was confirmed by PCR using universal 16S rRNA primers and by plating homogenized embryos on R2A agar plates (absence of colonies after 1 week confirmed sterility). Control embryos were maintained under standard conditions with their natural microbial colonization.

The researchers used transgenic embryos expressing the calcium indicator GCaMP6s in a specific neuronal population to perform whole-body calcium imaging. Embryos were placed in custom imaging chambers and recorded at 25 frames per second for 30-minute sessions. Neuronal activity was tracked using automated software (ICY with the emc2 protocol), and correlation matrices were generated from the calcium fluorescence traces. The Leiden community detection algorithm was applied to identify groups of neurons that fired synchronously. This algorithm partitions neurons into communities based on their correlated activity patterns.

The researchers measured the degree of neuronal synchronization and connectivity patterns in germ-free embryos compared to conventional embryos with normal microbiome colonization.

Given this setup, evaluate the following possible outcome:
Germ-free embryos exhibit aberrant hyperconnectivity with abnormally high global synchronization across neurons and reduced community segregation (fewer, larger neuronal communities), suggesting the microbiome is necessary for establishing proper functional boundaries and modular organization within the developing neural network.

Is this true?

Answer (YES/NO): NO